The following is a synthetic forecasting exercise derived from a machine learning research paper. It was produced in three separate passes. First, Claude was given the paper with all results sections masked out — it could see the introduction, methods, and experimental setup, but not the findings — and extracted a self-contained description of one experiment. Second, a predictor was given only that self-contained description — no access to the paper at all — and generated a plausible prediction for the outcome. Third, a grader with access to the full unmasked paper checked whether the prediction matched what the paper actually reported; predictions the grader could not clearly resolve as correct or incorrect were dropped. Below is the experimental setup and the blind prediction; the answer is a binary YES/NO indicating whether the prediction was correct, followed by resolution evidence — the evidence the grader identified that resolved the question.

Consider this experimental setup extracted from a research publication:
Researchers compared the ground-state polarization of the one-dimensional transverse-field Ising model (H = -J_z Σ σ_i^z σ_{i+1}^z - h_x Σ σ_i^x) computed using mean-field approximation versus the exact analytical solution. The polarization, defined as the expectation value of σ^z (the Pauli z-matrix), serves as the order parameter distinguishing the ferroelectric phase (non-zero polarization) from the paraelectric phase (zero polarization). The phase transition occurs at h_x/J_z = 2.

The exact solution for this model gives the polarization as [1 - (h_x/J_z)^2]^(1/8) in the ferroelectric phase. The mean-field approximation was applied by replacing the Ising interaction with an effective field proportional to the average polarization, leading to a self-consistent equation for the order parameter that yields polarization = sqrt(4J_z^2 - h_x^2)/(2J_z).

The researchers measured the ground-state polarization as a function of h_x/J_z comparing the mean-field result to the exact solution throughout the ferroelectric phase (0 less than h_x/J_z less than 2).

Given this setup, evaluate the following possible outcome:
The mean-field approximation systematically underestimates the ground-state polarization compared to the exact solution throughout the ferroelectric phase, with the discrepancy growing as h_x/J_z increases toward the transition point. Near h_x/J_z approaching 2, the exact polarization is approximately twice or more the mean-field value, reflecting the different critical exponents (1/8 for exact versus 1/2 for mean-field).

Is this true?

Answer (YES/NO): NO